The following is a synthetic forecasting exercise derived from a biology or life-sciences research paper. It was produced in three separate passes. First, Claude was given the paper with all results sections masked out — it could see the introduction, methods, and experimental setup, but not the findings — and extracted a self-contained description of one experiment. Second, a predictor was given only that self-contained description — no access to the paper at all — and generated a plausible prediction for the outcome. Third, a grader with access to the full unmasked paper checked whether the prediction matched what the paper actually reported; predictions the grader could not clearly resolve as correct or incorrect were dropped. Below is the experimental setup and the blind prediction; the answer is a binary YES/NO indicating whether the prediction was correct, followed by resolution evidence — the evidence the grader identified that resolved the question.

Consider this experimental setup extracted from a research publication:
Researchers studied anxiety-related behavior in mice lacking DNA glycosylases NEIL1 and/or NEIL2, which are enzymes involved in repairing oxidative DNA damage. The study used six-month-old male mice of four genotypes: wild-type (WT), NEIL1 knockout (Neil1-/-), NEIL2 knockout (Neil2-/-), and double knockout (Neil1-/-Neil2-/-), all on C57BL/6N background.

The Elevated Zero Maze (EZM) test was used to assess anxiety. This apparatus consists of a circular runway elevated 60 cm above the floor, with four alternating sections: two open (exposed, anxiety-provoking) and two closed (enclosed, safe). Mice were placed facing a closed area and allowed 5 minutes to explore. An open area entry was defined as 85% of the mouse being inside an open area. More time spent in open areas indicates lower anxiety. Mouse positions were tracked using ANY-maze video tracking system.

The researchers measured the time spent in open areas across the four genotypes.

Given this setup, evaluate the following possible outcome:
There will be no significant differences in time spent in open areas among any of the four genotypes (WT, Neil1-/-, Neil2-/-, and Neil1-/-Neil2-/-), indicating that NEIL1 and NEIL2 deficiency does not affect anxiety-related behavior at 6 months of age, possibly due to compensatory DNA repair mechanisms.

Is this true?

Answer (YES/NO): NO